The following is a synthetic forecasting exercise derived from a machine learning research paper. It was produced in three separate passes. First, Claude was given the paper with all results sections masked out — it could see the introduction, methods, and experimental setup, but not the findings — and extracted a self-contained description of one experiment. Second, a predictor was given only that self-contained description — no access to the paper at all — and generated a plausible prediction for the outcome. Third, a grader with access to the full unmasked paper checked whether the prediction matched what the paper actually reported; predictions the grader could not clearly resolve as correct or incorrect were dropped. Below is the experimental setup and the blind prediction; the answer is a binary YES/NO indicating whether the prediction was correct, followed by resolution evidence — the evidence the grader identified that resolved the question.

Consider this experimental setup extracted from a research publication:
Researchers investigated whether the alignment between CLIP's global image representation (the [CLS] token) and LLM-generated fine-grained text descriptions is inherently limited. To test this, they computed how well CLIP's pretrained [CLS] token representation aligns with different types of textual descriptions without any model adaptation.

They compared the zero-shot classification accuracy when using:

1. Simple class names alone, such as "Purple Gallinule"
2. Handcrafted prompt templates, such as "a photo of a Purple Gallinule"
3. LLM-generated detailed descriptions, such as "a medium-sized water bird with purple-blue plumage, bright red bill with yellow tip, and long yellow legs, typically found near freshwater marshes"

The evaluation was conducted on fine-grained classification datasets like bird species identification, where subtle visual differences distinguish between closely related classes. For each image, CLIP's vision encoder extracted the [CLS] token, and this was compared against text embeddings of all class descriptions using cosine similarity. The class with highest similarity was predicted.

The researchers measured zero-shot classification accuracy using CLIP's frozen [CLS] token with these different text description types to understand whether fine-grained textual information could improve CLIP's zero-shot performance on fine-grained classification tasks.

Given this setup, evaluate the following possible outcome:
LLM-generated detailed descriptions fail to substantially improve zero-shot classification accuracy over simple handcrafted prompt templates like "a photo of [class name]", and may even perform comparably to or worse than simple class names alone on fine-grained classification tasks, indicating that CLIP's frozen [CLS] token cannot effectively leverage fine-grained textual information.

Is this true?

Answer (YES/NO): YES